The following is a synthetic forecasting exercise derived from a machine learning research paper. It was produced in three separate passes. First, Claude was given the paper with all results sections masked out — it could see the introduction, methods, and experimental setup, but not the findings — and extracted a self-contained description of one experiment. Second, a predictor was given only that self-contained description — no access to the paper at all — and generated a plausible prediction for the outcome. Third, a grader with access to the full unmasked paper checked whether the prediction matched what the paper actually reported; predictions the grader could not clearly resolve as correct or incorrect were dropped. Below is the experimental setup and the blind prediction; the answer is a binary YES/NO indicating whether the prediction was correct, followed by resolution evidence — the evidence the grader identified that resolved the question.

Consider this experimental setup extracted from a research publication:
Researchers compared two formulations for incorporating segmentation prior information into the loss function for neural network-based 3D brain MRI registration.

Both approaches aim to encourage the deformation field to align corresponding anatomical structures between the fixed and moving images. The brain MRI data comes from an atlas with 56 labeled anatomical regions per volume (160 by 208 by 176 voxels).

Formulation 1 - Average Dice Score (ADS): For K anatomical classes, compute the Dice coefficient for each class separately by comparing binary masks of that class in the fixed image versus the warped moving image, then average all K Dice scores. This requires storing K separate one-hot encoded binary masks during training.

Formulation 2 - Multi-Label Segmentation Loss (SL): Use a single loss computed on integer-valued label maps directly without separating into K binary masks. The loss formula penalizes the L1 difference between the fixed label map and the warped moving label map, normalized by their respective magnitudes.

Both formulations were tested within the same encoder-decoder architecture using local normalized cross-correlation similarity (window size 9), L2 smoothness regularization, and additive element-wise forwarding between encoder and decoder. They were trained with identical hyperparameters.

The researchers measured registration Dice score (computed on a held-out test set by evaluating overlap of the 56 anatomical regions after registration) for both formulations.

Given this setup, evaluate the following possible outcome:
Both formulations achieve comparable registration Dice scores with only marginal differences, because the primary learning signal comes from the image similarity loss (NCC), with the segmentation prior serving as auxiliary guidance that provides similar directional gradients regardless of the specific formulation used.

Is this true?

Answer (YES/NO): YES